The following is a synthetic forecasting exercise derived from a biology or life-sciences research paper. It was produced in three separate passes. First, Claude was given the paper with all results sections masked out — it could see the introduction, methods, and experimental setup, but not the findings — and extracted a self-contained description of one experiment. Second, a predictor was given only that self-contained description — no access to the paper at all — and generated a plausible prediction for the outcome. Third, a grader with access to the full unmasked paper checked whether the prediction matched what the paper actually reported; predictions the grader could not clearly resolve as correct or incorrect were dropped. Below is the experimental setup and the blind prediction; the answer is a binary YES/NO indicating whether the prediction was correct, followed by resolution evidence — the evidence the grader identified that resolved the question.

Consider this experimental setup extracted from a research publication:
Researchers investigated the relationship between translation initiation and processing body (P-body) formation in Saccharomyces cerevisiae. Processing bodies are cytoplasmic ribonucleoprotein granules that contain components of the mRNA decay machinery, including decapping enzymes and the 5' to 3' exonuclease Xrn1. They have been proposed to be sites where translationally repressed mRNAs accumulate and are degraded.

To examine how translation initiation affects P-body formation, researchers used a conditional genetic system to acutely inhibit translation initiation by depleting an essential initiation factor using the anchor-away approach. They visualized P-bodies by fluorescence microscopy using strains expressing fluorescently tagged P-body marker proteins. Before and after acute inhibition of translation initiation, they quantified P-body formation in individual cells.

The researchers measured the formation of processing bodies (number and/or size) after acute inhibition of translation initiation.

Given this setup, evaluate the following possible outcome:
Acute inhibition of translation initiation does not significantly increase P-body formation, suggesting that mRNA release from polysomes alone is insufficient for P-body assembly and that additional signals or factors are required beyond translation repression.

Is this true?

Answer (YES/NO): NO